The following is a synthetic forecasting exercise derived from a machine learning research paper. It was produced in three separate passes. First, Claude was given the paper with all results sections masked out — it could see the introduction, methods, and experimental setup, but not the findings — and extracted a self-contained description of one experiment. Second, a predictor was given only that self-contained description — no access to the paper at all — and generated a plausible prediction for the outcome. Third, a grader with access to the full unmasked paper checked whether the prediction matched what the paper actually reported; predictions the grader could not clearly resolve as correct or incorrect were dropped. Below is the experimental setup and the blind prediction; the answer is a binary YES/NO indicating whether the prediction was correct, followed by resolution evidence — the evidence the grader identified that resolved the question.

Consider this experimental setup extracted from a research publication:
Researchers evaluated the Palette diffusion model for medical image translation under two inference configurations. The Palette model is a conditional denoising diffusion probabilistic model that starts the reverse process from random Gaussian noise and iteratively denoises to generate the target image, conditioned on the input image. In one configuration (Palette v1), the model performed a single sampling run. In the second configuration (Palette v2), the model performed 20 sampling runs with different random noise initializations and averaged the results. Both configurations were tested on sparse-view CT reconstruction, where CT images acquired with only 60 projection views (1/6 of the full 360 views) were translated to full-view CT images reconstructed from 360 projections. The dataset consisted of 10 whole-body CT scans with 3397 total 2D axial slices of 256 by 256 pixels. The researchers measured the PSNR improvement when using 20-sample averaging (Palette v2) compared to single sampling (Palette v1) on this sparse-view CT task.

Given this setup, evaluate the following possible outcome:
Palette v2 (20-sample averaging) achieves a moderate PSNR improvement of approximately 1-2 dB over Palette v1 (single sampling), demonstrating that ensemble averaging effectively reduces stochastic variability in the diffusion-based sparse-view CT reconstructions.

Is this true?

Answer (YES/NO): NO